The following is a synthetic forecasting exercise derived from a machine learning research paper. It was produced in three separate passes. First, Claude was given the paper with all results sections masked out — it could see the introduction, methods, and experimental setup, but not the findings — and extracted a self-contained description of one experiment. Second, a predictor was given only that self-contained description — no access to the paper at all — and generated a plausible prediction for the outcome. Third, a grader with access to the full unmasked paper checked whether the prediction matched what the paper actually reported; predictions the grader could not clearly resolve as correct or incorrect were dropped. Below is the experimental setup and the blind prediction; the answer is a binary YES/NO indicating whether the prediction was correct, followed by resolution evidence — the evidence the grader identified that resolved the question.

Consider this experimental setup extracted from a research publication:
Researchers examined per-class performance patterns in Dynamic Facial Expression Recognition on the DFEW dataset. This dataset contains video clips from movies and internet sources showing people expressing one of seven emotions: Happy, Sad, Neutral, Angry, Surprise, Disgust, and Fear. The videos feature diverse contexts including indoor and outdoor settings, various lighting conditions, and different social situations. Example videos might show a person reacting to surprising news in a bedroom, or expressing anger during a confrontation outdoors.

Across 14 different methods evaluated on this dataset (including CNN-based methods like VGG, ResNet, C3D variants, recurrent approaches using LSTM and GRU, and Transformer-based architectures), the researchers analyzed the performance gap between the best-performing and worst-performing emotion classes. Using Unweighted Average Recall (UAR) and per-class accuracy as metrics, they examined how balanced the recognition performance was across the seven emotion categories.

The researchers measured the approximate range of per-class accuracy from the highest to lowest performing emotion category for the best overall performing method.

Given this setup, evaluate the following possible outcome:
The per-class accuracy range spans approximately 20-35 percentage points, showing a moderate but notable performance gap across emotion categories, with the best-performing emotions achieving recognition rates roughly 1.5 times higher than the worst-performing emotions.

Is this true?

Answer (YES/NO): NO